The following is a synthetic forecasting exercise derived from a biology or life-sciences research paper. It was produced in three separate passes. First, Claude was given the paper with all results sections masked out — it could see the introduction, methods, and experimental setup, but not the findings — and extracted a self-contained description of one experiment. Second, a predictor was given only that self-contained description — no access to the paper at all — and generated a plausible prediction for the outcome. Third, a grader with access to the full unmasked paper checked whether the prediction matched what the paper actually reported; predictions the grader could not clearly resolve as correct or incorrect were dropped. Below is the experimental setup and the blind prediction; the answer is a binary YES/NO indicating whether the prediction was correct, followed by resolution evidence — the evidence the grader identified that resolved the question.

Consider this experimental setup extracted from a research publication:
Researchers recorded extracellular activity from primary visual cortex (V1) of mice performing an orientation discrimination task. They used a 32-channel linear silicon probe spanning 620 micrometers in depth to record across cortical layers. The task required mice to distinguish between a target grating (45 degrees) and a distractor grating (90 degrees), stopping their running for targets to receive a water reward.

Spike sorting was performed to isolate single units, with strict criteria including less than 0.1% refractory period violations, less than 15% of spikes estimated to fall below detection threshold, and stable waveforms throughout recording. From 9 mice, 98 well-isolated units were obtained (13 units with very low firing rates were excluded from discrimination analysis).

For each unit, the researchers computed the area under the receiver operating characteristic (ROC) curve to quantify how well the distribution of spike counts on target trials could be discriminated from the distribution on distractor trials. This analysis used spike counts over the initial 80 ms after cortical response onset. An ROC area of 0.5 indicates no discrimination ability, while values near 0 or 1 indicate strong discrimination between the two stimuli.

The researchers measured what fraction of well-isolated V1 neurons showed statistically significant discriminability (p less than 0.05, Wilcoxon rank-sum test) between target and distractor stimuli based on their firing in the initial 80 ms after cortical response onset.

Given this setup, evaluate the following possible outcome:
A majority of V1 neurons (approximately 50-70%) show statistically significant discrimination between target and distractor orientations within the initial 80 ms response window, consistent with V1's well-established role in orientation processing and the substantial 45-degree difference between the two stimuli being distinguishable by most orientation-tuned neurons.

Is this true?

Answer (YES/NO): NO